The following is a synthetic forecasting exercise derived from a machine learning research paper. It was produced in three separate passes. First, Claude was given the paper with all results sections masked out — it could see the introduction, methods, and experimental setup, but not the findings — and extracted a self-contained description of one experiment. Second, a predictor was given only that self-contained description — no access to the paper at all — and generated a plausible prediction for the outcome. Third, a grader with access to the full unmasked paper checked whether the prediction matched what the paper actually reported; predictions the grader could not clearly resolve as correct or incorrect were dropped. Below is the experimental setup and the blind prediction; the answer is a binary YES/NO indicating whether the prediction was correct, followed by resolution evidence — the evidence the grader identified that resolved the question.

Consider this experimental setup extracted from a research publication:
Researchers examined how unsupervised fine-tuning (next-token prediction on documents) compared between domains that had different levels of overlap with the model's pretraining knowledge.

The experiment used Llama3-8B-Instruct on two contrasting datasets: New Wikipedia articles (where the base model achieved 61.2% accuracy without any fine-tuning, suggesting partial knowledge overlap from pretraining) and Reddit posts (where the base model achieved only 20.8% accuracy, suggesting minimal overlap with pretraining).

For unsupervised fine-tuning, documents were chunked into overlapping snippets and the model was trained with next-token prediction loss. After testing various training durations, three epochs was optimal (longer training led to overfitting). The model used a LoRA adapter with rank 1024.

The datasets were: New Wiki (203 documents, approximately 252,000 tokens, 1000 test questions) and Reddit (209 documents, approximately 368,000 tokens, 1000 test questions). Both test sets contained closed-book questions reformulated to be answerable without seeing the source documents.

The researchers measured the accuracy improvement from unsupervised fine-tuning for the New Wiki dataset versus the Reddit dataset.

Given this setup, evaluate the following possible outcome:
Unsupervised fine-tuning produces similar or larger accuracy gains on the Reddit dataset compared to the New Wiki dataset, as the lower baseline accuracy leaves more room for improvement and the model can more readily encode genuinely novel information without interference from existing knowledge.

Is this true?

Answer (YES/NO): YES